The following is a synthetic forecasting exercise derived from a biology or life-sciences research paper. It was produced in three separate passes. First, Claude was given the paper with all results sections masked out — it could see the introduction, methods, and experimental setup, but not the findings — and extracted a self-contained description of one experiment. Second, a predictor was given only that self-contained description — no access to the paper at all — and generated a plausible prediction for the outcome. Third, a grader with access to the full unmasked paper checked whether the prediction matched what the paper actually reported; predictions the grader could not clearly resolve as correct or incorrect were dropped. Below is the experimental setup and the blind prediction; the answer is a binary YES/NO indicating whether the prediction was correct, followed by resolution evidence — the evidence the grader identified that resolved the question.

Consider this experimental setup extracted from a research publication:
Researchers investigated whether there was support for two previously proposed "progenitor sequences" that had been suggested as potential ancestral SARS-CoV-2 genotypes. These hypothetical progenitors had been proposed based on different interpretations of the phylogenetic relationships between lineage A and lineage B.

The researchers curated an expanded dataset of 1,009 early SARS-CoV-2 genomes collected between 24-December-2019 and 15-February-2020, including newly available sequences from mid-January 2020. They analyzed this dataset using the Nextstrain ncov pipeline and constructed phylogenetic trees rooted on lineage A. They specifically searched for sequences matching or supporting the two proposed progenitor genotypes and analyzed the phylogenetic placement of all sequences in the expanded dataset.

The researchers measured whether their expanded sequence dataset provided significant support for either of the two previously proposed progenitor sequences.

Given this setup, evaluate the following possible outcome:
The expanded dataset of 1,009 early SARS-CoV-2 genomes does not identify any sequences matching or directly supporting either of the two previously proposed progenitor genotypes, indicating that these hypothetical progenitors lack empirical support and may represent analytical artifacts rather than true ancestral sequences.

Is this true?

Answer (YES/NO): NO